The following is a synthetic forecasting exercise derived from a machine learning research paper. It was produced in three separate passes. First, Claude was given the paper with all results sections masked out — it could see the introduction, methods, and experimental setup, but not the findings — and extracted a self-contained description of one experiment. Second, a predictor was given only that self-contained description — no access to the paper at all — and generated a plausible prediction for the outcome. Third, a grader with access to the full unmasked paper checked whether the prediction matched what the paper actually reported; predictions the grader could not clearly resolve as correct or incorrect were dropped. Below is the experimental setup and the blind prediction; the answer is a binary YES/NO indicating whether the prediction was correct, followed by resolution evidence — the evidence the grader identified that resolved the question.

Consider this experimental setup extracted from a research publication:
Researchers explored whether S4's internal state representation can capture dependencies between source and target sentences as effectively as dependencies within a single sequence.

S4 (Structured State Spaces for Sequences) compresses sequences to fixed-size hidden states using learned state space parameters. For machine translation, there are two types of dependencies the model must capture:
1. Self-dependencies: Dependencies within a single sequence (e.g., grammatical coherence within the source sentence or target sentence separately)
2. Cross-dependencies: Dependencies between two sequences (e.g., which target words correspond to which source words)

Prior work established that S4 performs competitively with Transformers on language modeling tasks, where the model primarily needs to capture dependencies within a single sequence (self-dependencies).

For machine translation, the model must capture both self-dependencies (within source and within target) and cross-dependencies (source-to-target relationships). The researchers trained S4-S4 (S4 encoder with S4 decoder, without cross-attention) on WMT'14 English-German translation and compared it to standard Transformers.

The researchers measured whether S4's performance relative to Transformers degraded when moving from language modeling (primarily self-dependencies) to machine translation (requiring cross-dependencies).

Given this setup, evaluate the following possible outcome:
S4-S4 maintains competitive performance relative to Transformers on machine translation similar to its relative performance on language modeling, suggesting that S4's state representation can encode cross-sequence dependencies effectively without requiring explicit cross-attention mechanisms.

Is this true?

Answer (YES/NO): NO